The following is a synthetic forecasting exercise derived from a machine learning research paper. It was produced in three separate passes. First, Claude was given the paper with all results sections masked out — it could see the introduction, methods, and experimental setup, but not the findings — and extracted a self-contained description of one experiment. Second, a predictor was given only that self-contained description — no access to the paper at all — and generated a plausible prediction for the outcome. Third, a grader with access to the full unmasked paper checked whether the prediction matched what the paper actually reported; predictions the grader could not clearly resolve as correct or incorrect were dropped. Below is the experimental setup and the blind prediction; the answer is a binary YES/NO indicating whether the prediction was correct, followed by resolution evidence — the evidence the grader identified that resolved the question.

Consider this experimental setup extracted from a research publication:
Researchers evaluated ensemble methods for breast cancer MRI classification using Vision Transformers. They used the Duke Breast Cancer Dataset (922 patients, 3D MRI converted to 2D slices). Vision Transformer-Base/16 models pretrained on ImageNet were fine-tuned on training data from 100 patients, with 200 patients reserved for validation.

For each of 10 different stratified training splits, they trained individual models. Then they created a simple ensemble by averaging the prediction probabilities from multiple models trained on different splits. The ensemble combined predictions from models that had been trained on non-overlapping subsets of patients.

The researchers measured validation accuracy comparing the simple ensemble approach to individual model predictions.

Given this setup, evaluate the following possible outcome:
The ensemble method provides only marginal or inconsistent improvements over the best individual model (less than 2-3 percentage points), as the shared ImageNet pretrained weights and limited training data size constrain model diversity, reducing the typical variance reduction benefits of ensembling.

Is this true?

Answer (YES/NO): YES